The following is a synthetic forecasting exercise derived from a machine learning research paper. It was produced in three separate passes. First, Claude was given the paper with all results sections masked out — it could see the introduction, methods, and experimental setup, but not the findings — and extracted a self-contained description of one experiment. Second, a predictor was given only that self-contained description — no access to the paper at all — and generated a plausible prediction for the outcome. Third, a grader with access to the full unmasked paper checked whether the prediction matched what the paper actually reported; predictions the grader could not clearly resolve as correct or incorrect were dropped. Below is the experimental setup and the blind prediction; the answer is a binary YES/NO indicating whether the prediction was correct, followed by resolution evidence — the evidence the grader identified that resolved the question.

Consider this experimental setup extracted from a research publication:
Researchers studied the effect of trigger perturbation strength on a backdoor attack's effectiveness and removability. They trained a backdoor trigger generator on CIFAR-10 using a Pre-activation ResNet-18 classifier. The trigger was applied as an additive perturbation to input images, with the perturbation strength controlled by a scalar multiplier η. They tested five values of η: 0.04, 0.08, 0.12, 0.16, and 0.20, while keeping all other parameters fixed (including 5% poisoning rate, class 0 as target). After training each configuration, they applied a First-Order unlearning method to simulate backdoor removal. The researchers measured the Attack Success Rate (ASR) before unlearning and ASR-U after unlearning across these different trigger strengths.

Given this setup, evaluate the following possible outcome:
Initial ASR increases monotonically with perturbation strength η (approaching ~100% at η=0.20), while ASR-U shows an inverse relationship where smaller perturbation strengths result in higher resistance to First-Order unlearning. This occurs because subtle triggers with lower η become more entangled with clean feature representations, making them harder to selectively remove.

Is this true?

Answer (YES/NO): NO